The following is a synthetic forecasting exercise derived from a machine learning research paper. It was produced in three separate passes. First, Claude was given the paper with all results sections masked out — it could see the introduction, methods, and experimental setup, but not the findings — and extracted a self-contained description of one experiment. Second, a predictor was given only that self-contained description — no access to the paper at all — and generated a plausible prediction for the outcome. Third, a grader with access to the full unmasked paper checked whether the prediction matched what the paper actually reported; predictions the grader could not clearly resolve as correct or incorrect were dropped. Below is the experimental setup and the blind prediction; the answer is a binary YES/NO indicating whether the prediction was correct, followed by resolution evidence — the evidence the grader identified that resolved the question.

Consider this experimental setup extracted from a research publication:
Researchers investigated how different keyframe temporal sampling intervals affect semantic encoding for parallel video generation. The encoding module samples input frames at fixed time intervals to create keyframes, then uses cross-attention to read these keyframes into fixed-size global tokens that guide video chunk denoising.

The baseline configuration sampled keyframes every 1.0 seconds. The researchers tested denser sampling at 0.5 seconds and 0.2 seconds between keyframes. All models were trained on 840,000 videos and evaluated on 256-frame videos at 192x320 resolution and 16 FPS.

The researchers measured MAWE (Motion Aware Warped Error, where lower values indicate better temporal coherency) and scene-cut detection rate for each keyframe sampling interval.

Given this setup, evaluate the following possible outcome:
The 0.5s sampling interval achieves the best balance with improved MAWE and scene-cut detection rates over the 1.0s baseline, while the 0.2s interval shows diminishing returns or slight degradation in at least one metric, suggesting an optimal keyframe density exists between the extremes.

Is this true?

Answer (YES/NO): NO